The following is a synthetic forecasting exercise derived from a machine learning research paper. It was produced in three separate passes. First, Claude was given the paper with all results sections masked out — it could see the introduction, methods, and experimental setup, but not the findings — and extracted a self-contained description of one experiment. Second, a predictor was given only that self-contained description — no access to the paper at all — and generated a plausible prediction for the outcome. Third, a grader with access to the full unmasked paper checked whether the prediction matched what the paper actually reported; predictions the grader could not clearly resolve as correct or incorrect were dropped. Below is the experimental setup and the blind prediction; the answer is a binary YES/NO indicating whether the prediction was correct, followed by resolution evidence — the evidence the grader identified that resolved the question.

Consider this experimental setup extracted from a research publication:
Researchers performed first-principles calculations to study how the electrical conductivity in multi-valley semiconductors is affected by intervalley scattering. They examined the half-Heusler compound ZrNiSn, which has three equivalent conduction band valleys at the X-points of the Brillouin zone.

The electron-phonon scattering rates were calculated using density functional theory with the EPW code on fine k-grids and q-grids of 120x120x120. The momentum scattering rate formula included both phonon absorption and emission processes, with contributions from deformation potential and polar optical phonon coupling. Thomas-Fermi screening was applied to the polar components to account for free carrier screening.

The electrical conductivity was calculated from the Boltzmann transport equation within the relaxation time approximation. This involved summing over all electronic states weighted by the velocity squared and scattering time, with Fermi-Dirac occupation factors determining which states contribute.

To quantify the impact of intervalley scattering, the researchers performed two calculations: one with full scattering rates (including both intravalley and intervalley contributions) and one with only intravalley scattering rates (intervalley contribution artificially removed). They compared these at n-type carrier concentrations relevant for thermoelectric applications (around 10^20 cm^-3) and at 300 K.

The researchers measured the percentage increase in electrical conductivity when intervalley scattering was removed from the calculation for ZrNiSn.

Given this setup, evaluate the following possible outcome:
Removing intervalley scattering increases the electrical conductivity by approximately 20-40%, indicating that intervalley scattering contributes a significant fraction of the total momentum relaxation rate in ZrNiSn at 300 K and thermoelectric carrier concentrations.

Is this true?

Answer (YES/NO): NO